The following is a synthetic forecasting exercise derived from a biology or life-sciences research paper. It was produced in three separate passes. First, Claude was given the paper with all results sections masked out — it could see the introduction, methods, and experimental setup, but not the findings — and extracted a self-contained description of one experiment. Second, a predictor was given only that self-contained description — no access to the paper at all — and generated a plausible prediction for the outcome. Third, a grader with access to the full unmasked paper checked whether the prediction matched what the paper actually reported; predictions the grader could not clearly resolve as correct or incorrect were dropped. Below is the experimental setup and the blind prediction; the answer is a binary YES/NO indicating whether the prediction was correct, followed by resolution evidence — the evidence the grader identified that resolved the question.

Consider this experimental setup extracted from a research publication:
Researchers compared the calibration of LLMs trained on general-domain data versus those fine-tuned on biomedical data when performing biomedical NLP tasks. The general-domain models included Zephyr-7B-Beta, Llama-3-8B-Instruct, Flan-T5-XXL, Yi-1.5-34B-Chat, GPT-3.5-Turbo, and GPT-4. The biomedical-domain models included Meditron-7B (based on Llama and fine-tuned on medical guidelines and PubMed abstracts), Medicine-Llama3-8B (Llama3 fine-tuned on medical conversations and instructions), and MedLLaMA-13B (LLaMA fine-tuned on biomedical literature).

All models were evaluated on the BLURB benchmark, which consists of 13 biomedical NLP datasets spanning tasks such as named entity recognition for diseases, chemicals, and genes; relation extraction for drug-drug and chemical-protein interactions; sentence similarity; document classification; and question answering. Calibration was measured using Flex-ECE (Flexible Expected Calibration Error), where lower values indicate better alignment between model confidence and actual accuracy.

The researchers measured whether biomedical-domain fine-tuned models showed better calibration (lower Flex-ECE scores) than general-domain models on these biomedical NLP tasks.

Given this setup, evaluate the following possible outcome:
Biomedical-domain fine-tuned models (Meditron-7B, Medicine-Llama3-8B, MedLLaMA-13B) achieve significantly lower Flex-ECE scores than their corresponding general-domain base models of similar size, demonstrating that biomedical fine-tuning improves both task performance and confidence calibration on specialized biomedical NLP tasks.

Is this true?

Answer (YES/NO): NO